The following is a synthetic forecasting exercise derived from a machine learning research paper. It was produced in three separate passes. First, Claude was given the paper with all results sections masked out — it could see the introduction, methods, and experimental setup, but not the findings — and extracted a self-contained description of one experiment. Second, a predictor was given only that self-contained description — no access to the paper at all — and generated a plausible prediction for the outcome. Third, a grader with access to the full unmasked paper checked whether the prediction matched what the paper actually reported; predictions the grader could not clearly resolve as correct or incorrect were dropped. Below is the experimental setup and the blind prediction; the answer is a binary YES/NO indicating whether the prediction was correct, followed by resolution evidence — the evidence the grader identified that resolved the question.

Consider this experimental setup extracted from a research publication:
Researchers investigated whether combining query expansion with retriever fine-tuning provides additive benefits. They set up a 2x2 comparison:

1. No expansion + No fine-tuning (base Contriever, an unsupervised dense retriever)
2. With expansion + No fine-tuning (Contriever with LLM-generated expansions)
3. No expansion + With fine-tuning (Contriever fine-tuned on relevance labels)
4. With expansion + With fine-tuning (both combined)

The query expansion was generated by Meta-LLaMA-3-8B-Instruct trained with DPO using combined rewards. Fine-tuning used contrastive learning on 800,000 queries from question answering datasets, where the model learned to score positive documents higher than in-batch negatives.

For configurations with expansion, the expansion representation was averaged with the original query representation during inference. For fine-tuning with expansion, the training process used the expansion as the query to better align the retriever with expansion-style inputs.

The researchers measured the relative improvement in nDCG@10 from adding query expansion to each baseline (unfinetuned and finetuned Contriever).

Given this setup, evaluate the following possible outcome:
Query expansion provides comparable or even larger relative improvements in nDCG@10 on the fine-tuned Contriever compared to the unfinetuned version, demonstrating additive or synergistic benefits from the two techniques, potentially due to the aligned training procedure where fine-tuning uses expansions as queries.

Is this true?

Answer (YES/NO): NO